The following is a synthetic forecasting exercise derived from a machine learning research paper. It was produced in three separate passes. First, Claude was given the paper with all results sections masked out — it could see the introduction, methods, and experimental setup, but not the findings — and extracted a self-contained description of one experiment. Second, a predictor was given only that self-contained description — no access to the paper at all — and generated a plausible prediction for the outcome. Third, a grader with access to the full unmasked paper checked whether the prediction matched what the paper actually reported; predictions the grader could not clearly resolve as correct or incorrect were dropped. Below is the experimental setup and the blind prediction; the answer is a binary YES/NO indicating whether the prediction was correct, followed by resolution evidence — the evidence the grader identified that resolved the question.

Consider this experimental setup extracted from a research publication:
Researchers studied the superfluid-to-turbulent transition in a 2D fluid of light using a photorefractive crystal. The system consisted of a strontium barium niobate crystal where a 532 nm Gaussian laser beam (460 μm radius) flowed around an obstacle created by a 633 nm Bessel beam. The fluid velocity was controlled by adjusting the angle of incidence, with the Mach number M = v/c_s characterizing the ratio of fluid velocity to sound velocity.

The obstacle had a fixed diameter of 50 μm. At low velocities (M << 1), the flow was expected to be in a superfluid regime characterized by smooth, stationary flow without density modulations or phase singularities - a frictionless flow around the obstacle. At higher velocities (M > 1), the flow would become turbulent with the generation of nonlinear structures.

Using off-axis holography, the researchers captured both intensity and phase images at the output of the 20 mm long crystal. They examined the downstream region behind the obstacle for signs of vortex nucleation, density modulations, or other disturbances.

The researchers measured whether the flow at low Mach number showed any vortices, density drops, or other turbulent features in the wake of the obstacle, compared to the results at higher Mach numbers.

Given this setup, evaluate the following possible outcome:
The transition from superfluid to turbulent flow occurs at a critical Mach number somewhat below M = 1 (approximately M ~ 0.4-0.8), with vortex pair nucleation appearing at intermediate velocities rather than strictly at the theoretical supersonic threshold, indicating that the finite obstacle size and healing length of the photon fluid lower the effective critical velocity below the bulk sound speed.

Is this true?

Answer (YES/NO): YES